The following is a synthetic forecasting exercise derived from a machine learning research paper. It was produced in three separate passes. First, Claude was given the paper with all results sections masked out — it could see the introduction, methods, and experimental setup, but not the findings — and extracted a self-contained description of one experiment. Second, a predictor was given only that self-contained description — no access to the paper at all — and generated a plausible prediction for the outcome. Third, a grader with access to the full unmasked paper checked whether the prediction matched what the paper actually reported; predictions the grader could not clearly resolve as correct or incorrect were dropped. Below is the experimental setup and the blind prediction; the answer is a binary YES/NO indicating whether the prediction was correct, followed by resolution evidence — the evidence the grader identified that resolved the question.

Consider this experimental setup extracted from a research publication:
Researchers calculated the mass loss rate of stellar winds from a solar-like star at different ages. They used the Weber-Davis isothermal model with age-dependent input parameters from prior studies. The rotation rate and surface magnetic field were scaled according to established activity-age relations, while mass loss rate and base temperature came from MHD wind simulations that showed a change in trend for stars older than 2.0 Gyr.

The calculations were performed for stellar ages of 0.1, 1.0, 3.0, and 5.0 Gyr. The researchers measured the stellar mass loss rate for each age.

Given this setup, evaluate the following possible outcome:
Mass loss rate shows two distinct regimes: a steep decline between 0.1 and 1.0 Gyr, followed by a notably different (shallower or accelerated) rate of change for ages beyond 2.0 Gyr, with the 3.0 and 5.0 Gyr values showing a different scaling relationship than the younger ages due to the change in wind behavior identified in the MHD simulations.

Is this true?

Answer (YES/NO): YES